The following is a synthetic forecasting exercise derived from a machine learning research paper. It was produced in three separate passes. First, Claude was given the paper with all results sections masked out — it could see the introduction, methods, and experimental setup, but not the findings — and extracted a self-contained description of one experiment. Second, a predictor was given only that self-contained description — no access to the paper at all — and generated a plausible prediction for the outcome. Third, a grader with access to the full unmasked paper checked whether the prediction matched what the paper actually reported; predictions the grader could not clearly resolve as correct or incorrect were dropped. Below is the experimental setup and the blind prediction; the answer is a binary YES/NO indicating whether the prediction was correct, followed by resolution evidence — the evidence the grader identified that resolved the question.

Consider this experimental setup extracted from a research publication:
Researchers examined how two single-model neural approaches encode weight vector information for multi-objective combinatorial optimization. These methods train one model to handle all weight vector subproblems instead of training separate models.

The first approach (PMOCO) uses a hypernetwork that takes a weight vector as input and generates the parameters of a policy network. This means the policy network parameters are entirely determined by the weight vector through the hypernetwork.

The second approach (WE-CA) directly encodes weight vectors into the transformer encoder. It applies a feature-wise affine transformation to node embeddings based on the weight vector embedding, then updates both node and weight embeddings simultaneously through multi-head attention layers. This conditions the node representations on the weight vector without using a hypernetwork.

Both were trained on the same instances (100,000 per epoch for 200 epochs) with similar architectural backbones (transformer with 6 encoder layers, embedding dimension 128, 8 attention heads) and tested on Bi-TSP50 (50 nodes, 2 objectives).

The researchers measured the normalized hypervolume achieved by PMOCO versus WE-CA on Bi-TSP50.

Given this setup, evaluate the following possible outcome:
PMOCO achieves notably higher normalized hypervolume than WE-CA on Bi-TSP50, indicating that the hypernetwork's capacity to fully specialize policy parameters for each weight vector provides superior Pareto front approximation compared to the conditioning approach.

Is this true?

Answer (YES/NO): NO